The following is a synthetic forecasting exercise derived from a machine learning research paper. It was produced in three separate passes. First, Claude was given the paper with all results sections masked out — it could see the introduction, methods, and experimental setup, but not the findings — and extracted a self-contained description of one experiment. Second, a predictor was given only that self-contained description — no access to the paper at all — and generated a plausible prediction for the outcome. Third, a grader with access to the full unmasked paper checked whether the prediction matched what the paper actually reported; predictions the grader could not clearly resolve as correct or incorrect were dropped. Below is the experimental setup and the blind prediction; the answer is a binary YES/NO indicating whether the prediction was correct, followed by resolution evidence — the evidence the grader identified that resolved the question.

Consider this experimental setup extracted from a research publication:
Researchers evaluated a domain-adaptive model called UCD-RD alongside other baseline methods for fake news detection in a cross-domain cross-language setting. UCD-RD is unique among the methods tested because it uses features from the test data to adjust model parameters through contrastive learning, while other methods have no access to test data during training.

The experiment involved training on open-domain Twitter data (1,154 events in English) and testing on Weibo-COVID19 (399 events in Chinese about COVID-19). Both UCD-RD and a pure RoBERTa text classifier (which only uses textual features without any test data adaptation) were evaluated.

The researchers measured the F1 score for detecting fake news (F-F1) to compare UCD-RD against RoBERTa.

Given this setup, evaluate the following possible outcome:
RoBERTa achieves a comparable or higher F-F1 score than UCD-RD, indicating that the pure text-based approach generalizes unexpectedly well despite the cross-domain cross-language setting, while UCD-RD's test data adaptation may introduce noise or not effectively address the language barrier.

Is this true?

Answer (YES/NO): YES